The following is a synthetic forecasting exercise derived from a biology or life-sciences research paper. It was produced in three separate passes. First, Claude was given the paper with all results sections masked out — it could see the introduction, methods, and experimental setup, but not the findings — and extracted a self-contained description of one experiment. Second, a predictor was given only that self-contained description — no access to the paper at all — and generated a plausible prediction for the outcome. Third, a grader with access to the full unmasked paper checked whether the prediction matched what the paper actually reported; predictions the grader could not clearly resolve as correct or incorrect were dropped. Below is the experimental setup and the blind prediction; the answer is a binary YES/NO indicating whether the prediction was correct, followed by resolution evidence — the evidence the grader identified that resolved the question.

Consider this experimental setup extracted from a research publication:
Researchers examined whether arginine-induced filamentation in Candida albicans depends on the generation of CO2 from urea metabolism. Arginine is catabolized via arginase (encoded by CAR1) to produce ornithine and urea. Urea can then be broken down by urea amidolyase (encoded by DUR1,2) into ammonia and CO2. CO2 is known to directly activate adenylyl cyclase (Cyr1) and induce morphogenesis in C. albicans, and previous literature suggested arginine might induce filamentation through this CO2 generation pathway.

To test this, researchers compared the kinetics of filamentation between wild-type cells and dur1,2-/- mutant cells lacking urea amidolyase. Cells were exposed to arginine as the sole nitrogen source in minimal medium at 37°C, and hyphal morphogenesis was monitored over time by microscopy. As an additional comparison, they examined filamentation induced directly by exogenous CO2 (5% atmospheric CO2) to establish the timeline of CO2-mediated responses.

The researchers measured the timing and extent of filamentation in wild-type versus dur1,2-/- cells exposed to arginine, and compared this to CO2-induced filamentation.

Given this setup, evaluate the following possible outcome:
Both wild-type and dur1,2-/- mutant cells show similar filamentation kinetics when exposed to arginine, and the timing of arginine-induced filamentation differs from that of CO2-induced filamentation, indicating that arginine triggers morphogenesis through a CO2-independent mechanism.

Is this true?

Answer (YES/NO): YES